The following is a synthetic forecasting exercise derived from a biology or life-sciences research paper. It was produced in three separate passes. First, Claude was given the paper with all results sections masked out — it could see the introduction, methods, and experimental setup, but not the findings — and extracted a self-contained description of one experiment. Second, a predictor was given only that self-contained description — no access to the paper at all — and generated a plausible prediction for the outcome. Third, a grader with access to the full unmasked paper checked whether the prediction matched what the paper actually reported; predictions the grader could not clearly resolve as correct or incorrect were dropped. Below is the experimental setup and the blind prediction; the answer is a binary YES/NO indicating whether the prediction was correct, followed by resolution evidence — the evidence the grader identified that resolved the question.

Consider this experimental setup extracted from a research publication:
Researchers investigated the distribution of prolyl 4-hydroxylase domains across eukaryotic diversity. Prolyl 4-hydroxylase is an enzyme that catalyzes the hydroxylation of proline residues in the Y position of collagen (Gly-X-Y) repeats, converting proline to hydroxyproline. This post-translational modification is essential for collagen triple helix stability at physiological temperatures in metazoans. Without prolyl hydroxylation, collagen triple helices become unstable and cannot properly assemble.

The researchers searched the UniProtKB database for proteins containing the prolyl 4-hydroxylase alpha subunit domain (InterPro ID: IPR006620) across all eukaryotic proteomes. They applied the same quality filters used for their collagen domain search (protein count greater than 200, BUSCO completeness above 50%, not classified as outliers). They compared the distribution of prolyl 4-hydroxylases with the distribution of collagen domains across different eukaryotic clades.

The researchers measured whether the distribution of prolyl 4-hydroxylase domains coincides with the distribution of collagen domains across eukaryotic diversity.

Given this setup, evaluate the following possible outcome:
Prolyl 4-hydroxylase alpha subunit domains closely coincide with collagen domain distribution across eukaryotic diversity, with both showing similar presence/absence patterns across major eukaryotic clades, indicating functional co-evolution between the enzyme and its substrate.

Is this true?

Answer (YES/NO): YES